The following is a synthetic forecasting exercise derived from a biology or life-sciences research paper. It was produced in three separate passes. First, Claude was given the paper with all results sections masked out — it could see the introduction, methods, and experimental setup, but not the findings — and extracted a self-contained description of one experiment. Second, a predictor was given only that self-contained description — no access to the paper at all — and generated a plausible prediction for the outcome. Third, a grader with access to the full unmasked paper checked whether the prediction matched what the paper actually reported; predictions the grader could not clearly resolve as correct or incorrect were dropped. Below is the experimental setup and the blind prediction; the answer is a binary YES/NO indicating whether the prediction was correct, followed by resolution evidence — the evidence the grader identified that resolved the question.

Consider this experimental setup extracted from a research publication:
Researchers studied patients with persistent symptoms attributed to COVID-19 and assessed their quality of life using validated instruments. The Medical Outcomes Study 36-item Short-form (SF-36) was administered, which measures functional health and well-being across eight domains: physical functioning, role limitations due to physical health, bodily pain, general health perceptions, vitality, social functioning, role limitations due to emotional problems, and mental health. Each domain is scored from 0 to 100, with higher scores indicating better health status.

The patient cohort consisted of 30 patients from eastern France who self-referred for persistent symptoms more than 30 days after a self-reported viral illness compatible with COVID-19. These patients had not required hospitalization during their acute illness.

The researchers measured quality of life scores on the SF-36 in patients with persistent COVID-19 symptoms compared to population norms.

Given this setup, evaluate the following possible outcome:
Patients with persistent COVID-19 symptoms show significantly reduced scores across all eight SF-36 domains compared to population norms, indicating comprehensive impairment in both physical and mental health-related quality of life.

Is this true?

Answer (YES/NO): NO